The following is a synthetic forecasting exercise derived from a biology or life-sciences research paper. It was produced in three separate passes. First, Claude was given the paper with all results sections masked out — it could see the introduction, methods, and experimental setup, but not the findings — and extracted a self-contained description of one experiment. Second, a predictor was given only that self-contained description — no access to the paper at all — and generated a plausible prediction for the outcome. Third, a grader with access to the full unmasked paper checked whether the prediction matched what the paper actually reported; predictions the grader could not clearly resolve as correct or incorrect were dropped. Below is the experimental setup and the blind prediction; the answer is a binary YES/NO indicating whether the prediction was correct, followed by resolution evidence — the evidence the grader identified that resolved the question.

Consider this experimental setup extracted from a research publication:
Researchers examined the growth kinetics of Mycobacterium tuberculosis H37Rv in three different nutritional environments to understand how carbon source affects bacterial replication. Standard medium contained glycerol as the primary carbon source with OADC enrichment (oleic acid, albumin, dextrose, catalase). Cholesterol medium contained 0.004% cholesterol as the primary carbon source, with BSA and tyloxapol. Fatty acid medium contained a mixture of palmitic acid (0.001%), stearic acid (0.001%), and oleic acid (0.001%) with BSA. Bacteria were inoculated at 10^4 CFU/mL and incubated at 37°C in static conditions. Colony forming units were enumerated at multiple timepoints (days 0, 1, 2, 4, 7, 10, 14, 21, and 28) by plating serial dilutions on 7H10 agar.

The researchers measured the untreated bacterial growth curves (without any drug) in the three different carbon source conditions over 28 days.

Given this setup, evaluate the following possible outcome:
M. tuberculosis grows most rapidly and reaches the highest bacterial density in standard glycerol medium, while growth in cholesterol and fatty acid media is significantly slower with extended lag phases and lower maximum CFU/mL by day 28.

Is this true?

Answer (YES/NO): NO